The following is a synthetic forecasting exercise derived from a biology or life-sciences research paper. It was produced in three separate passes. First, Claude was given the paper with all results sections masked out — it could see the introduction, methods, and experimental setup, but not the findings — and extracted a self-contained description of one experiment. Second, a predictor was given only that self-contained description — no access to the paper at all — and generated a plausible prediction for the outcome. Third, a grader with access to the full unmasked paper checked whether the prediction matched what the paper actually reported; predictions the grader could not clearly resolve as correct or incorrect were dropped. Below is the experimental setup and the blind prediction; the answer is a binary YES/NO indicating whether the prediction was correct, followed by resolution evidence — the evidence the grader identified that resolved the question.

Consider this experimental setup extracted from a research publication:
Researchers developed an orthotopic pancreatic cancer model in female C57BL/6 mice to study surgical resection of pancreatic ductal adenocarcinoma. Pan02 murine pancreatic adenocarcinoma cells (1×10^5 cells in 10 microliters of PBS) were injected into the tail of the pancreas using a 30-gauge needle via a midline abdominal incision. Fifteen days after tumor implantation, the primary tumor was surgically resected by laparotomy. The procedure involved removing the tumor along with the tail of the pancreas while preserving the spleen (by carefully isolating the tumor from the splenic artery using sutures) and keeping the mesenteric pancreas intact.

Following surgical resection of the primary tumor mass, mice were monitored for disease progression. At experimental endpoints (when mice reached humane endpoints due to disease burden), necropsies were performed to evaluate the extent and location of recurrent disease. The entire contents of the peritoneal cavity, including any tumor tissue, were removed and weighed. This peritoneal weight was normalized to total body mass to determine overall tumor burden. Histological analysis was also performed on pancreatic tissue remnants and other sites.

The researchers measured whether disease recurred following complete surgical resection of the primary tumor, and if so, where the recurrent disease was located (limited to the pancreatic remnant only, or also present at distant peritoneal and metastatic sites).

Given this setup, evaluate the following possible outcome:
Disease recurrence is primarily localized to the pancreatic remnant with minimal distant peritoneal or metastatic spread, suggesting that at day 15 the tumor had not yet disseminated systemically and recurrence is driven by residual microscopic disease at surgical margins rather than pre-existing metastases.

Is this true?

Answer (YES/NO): NO